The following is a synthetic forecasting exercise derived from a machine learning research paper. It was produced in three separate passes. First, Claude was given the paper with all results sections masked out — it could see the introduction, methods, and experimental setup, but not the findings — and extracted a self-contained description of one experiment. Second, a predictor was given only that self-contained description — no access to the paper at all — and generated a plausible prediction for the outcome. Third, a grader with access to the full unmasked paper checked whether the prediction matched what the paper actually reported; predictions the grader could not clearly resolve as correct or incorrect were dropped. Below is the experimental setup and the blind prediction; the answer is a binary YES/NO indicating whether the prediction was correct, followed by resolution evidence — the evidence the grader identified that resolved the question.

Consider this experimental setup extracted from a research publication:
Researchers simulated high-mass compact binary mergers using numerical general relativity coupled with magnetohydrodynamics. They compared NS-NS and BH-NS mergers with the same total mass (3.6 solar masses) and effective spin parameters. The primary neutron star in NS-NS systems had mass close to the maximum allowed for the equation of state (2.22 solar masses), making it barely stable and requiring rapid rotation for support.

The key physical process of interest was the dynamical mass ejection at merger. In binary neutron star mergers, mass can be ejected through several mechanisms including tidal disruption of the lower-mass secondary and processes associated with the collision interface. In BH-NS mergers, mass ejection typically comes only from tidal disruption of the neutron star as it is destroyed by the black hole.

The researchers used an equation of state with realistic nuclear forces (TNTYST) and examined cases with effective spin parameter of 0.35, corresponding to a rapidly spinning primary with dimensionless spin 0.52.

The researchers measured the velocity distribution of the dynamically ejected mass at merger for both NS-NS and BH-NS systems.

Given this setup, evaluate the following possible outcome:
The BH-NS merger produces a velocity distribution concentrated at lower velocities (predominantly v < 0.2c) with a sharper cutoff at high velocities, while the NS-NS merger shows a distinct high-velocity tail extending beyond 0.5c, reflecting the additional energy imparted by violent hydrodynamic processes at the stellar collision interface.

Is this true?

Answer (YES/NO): NO